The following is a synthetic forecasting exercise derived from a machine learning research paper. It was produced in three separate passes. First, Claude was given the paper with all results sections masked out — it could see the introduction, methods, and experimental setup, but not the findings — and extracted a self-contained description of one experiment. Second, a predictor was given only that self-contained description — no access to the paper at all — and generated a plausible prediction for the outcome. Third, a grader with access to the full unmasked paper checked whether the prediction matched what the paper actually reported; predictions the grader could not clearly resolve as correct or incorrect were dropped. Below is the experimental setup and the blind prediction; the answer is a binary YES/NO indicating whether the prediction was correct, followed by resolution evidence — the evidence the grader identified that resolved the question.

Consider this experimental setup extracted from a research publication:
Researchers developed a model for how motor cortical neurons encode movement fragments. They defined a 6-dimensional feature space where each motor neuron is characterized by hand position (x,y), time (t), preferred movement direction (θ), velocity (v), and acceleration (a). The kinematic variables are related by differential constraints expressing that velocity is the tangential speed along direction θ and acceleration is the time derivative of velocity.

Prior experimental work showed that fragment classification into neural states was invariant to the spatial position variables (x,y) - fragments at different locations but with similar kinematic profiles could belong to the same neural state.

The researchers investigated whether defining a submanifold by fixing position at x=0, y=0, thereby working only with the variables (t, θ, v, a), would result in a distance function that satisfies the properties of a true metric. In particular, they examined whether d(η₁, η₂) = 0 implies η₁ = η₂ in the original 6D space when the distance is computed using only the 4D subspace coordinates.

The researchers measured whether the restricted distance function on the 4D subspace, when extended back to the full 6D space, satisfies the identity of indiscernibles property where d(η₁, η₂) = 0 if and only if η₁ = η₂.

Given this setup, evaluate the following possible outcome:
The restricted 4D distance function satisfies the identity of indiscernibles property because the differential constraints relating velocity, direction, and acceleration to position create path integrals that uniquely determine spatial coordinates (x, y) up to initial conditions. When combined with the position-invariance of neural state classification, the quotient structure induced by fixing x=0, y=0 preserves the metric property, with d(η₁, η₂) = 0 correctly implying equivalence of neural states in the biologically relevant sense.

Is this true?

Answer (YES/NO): NO